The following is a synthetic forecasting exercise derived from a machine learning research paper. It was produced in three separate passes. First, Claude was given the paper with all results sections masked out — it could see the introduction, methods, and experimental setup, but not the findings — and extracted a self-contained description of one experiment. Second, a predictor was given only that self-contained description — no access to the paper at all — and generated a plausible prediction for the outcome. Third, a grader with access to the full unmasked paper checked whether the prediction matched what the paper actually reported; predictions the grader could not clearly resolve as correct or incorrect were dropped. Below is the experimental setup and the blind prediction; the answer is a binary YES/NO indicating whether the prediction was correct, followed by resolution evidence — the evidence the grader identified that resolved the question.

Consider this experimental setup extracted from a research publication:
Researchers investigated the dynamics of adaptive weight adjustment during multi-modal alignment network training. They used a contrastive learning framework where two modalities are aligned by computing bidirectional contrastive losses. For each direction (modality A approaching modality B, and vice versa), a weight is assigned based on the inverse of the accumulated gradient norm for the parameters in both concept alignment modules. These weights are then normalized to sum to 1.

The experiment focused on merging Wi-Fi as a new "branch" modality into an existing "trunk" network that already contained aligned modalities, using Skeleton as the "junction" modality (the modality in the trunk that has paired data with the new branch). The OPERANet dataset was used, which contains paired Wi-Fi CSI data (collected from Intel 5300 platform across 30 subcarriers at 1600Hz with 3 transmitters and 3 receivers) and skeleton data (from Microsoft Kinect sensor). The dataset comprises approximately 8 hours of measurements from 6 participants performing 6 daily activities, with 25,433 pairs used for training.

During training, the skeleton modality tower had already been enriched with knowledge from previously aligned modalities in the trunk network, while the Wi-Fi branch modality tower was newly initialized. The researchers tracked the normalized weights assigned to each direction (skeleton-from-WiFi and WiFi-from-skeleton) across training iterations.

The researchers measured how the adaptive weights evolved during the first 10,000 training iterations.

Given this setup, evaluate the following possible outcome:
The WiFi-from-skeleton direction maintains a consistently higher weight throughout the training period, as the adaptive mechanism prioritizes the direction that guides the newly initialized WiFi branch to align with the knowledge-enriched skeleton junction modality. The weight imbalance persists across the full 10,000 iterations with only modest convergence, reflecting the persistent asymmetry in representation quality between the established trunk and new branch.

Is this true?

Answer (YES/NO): NO